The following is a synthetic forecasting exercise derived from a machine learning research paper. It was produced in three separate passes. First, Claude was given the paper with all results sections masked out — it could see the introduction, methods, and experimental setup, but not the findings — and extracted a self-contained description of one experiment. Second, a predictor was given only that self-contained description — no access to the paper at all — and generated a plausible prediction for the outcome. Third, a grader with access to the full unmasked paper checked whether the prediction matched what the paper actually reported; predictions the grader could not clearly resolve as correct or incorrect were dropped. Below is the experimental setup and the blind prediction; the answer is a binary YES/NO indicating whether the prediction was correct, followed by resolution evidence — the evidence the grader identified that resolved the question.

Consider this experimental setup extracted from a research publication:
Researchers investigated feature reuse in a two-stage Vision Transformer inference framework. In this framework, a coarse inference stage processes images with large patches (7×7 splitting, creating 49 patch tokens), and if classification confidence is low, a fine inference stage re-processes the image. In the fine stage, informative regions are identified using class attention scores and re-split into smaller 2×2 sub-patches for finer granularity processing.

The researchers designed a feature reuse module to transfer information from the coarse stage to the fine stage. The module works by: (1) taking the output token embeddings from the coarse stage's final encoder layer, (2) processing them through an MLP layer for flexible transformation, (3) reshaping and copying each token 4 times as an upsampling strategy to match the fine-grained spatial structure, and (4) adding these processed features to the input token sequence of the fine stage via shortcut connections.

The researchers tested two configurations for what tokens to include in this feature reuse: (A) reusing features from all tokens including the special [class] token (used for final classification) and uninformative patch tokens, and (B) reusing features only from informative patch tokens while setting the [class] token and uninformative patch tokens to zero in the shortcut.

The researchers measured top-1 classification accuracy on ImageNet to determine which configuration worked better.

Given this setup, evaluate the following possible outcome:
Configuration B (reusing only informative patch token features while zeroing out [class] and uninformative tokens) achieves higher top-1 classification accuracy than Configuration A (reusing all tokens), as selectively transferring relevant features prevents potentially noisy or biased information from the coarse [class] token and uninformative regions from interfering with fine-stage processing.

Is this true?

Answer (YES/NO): YES